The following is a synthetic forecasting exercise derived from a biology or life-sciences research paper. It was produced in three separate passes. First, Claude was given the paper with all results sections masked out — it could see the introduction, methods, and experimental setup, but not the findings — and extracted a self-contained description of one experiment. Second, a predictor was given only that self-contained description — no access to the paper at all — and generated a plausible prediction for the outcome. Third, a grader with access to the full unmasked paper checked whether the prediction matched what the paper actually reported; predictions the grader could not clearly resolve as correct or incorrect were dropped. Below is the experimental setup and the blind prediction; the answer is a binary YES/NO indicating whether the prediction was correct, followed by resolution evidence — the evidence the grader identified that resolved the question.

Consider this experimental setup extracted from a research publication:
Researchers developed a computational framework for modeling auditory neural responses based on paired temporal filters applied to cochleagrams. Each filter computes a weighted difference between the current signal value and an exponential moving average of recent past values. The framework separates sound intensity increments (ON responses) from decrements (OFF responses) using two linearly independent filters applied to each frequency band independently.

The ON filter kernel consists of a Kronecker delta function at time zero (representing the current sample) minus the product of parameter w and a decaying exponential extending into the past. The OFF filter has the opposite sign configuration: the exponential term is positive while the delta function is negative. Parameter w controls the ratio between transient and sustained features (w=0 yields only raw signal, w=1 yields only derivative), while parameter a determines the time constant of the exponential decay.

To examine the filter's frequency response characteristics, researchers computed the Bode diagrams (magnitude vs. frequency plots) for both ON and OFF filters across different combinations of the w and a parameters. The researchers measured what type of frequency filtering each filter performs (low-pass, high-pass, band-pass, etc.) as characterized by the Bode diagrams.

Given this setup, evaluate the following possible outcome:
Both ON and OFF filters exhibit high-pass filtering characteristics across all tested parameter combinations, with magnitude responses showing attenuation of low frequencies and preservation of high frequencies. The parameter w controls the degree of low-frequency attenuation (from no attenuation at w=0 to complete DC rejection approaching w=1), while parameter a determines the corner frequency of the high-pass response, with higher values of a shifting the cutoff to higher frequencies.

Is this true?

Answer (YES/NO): NO